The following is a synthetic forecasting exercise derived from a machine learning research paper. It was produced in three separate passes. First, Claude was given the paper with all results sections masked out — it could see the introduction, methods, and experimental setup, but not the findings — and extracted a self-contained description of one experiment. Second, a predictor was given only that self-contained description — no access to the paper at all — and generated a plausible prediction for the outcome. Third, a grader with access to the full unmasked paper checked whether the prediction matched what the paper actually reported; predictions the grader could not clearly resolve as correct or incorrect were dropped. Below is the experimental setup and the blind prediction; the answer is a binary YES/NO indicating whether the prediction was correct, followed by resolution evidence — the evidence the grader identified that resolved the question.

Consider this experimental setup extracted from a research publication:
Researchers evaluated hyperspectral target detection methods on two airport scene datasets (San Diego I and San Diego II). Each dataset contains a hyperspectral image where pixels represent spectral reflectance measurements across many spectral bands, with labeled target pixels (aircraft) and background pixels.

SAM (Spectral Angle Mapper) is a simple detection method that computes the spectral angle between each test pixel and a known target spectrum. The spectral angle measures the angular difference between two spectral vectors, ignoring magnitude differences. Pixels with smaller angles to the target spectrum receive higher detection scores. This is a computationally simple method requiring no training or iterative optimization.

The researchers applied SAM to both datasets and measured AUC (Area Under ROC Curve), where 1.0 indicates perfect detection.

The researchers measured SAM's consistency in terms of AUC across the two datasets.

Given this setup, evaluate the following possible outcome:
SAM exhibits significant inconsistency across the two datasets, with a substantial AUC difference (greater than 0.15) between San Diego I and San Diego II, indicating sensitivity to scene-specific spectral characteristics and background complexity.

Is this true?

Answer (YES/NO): NO